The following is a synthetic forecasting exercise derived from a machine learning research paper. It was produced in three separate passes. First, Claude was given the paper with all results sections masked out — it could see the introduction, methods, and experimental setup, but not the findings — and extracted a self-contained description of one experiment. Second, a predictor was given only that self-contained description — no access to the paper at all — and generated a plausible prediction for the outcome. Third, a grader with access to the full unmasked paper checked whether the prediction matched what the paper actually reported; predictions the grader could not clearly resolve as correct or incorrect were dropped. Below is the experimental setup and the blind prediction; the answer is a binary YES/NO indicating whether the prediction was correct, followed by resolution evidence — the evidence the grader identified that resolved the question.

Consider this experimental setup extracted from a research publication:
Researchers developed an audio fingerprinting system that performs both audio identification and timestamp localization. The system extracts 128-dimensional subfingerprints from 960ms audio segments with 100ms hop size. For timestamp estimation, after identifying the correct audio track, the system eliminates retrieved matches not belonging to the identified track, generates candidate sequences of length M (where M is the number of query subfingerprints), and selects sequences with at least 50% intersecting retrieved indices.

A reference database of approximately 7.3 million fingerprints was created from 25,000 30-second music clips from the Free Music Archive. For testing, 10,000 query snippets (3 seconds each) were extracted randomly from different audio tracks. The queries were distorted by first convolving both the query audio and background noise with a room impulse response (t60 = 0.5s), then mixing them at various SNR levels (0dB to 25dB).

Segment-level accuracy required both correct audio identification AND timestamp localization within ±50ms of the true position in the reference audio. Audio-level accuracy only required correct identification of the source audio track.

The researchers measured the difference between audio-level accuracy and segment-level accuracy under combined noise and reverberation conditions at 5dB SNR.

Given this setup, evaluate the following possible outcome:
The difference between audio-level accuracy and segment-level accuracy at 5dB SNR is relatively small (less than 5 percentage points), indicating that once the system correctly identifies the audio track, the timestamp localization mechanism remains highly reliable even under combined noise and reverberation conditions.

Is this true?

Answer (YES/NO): NO